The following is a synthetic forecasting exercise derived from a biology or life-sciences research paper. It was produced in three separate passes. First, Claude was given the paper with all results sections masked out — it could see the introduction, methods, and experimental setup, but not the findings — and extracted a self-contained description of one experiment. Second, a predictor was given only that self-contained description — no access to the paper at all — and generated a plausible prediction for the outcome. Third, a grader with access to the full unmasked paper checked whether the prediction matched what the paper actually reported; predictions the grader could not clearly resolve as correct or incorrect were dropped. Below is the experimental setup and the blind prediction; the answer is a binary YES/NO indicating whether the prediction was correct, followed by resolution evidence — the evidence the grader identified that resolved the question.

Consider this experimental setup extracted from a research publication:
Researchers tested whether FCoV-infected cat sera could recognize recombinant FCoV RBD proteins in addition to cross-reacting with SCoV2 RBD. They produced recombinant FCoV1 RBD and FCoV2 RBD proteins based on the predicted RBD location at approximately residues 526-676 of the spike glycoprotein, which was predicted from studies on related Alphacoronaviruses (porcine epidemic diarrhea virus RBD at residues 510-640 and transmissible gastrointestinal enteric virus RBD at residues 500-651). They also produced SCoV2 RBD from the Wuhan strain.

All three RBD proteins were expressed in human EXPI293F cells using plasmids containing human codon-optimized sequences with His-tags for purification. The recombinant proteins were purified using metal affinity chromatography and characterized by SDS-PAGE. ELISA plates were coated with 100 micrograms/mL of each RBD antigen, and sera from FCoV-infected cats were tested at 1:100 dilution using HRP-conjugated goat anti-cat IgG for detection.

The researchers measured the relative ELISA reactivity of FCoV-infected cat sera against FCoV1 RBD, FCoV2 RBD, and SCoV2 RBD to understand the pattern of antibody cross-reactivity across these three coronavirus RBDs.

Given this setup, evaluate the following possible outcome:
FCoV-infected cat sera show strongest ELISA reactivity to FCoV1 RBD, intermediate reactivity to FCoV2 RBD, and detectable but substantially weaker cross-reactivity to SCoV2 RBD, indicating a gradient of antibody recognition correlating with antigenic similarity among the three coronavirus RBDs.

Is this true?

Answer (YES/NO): NO